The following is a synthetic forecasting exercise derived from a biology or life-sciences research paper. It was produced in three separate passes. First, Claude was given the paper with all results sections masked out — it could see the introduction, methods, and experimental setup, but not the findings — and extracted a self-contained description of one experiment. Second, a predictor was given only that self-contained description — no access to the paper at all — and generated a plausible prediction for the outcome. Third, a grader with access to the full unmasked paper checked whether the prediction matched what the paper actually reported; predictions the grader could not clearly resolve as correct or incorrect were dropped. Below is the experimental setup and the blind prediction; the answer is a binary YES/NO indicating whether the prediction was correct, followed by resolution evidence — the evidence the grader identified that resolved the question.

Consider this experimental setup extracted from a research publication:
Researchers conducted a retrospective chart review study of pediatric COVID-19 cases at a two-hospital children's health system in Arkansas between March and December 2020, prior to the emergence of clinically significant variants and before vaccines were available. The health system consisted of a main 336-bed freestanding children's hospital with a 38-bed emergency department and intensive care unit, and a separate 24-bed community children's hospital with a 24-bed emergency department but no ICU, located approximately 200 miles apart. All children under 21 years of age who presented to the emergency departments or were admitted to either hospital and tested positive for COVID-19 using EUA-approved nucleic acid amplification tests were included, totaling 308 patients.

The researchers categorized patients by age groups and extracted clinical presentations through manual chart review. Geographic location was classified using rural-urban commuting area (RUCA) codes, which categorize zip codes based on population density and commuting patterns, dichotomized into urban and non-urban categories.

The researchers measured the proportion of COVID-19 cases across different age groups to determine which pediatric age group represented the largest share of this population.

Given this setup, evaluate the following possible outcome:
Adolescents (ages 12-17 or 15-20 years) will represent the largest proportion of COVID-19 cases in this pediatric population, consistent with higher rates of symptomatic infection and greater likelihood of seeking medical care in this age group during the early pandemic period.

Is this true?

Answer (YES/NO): YES